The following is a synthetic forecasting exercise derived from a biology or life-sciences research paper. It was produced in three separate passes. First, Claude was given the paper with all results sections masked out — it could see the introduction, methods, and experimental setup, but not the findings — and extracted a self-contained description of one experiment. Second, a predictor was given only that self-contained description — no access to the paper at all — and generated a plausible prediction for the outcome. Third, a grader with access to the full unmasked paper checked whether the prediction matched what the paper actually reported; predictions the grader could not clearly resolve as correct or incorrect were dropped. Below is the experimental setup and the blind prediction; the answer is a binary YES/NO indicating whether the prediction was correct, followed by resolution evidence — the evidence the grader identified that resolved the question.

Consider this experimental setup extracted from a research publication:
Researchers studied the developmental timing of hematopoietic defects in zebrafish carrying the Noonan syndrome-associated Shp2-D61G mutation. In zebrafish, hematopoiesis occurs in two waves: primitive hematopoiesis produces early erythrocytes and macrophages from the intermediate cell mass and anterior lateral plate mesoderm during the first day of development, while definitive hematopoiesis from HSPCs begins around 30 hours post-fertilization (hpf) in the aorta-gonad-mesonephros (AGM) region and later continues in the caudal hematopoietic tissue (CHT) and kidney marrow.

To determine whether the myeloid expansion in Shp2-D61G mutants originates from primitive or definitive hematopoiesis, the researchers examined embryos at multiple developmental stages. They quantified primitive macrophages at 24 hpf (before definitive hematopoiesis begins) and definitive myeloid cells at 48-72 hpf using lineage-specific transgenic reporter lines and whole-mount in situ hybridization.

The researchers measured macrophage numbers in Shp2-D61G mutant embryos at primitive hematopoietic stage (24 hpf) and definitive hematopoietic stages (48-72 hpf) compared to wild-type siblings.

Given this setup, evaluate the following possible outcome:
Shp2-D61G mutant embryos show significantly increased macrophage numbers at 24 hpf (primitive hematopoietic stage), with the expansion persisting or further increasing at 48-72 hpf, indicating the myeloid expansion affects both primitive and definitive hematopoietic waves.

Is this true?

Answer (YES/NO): NO